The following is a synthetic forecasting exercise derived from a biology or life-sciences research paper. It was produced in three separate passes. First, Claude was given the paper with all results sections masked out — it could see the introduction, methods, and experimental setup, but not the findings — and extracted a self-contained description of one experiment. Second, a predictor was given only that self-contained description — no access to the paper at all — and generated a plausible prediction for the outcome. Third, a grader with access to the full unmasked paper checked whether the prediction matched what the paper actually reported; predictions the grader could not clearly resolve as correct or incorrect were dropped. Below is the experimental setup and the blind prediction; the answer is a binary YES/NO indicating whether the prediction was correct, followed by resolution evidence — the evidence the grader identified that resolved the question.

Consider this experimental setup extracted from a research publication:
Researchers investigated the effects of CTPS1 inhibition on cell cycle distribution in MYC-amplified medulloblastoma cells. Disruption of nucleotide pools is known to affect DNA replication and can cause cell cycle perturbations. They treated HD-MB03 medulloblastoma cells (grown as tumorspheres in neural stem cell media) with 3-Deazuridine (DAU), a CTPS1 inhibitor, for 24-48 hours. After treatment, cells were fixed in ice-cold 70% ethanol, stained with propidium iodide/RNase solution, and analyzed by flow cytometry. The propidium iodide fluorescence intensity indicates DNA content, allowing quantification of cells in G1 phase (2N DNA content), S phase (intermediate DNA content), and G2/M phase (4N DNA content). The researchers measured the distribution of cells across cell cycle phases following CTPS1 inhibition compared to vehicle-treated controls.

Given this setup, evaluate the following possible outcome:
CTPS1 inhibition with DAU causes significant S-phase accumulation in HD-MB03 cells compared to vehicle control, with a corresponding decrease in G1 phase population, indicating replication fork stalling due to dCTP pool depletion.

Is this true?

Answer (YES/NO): YES